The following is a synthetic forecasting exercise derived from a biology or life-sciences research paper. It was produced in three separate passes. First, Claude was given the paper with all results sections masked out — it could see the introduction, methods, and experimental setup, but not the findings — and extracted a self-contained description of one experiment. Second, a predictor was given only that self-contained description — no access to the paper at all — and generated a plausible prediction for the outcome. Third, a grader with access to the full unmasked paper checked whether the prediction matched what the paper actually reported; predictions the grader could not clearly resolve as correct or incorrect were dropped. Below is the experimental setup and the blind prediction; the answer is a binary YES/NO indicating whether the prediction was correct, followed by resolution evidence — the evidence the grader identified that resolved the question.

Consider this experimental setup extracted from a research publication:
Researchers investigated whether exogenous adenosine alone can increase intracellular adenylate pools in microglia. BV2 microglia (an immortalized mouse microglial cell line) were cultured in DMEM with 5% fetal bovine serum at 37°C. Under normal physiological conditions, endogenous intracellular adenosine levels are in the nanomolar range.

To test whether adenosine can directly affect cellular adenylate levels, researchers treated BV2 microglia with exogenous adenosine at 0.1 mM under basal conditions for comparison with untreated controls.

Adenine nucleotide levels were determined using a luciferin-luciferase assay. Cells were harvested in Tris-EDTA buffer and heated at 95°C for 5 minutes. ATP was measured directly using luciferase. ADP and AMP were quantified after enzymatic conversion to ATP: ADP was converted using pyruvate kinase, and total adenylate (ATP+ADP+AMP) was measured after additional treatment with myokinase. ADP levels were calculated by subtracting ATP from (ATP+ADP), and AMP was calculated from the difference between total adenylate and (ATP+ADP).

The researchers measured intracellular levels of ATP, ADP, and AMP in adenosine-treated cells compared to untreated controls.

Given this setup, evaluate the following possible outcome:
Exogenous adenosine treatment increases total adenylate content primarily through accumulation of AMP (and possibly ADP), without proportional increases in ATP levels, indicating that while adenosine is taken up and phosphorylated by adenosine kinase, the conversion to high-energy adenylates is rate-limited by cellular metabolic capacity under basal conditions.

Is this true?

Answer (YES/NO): NO